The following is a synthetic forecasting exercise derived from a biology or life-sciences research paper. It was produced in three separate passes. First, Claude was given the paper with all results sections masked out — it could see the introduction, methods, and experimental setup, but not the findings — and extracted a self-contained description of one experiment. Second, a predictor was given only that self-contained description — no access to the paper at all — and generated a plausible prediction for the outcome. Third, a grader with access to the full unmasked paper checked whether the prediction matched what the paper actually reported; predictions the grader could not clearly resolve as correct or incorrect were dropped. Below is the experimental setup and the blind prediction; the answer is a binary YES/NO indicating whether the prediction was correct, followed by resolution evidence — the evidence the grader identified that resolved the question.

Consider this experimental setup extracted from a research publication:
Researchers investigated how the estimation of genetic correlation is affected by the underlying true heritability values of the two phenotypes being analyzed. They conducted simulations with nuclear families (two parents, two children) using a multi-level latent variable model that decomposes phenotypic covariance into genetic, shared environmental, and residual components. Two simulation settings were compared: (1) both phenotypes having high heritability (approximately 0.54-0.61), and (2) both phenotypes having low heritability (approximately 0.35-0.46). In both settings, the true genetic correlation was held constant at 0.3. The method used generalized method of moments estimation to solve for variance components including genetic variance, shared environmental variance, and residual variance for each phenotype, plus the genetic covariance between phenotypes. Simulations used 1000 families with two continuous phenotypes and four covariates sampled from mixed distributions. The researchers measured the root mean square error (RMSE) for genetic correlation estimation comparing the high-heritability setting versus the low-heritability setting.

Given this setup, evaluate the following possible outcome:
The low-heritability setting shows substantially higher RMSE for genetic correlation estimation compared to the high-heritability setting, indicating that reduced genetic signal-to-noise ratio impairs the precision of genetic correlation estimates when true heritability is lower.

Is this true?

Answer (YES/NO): NO